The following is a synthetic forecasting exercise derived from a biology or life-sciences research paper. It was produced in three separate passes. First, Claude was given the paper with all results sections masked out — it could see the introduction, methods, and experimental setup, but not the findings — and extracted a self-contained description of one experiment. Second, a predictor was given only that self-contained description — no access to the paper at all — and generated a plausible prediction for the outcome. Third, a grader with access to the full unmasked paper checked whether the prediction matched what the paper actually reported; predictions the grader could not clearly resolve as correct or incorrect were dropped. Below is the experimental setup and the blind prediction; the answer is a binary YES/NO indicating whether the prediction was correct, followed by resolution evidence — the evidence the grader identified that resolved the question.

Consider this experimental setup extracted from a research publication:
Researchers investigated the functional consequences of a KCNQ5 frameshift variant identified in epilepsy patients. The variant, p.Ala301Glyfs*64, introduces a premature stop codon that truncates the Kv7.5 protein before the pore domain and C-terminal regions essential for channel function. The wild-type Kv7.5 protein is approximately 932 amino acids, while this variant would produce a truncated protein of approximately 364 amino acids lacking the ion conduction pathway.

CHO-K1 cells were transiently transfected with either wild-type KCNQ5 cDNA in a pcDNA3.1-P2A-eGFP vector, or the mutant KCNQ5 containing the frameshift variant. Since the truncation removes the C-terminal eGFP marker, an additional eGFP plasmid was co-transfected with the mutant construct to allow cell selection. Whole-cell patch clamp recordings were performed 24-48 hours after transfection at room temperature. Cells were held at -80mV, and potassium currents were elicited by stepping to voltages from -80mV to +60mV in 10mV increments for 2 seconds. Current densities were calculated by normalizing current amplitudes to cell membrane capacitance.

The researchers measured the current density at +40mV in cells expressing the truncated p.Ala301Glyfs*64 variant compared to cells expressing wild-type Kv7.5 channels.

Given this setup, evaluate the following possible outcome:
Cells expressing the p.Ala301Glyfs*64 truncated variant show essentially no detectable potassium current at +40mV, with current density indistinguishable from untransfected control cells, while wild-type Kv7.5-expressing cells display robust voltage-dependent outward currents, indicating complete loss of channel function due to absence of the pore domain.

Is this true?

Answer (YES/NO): YES